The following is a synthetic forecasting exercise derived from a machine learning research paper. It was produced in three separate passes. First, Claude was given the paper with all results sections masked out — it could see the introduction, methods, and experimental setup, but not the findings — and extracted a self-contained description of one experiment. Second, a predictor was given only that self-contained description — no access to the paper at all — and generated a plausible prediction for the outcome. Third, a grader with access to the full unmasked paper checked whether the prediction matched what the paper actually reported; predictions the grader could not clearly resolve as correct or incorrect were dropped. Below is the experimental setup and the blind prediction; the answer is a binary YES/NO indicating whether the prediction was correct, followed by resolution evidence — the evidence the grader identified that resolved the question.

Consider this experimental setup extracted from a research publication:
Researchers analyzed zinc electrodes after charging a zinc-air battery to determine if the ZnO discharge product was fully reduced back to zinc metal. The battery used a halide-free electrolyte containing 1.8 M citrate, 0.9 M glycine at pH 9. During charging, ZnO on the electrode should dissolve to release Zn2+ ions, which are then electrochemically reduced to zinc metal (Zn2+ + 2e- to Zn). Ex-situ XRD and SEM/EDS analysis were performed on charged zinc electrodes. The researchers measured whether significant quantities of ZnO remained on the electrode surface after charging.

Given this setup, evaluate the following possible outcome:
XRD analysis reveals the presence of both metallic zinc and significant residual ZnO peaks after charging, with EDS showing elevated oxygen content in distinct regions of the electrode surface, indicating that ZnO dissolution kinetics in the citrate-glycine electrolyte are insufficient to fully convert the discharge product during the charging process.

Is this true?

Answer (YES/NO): YES